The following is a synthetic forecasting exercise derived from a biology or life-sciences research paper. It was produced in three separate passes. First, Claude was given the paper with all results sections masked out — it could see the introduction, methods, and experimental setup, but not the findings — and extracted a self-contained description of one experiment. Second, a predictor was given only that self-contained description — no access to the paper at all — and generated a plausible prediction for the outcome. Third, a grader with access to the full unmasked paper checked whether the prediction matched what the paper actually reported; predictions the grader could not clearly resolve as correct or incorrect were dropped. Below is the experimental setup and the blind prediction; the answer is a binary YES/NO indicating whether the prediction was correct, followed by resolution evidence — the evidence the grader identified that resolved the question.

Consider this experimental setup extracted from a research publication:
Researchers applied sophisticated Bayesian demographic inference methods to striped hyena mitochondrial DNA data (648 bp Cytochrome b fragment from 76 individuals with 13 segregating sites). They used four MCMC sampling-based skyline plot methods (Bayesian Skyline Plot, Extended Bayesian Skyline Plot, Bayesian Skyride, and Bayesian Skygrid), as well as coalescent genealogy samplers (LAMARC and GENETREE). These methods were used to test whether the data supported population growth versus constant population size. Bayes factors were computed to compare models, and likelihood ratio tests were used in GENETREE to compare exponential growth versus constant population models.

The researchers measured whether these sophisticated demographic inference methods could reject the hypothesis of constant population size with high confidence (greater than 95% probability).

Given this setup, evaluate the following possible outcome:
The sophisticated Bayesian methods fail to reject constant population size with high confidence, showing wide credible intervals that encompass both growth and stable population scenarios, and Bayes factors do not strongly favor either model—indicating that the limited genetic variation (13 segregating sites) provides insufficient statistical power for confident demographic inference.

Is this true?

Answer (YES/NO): YES